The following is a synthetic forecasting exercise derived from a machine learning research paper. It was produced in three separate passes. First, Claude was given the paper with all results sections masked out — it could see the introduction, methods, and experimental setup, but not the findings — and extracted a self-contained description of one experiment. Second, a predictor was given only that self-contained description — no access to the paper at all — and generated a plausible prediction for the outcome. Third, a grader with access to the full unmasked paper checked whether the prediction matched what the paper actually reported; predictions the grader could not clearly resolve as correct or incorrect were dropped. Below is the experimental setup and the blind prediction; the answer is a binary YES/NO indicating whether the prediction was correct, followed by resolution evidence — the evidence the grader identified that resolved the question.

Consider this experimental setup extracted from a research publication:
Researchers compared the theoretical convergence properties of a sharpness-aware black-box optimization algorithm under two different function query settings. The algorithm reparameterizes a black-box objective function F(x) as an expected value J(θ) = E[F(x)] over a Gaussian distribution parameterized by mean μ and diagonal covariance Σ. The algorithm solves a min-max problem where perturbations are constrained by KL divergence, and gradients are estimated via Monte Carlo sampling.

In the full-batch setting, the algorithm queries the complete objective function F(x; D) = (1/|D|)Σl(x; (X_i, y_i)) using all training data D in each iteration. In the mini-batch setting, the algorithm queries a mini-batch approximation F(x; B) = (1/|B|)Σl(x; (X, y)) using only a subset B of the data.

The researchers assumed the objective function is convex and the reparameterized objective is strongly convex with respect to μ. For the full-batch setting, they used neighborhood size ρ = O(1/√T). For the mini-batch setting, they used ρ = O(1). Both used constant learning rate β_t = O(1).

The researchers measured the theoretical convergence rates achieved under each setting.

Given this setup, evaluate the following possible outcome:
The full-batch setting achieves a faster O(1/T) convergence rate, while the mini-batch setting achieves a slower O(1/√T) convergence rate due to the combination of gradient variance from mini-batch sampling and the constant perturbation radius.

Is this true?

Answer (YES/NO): NO